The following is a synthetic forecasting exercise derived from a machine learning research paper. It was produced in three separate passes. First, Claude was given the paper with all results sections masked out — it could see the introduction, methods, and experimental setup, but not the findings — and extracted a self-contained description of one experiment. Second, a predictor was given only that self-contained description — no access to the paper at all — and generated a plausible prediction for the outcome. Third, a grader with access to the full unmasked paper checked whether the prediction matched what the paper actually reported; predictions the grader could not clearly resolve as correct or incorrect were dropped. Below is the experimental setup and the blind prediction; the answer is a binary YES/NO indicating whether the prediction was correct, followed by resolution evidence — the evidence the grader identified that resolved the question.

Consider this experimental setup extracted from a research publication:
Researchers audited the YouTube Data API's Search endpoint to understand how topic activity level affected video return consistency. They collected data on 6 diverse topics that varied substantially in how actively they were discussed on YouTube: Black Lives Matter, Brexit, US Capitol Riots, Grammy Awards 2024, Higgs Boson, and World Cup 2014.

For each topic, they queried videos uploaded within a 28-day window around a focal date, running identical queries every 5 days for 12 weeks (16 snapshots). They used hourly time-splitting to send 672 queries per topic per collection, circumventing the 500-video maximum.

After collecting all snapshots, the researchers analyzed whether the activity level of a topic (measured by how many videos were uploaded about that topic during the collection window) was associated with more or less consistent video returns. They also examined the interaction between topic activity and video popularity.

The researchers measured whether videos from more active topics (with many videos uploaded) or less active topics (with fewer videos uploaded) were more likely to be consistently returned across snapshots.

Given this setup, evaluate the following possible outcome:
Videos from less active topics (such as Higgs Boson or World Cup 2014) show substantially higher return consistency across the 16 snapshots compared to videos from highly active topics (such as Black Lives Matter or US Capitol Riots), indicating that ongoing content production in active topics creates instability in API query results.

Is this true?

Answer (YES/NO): NO